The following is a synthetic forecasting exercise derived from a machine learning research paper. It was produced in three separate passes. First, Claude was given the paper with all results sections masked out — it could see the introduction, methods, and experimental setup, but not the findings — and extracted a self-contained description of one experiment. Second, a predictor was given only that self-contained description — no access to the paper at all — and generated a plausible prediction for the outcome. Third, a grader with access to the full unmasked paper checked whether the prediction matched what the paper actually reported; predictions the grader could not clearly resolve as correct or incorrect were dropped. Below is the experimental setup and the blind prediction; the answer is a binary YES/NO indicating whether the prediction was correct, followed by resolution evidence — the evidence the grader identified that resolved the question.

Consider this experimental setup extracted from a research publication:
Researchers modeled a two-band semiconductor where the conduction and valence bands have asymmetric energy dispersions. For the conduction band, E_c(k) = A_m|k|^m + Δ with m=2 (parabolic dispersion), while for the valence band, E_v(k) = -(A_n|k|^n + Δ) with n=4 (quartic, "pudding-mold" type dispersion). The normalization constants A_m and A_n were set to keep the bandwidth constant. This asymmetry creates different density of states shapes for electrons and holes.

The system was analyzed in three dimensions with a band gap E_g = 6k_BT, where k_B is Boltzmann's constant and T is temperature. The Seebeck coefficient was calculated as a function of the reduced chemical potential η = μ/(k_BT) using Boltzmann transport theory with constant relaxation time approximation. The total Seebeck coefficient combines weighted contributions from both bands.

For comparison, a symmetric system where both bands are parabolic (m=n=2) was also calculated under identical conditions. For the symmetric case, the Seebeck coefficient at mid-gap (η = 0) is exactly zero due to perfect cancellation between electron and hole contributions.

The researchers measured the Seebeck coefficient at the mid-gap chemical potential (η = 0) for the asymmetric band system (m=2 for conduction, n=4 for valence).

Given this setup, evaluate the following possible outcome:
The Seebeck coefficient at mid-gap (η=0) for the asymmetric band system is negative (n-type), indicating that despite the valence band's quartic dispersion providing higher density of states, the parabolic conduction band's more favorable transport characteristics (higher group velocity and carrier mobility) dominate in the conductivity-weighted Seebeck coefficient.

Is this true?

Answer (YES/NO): NO